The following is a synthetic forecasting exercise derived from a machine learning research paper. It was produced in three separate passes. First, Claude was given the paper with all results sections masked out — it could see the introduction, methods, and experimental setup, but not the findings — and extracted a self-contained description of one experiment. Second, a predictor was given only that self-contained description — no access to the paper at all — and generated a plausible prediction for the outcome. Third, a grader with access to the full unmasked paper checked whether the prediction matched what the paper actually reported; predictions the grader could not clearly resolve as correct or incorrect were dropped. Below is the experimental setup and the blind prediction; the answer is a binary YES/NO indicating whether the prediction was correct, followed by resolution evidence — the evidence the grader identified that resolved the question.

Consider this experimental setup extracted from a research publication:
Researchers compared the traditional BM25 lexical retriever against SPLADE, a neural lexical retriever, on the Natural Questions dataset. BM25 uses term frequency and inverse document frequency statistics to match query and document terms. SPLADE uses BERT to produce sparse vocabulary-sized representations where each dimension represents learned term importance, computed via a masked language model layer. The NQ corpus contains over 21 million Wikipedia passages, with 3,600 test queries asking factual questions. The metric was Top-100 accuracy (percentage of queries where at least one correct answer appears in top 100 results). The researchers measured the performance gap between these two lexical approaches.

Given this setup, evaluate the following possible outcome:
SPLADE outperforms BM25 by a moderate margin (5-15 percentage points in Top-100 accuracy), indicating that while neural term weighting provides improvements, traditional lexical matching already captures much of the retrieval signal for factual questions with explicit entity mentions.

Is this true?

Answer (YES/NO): YES